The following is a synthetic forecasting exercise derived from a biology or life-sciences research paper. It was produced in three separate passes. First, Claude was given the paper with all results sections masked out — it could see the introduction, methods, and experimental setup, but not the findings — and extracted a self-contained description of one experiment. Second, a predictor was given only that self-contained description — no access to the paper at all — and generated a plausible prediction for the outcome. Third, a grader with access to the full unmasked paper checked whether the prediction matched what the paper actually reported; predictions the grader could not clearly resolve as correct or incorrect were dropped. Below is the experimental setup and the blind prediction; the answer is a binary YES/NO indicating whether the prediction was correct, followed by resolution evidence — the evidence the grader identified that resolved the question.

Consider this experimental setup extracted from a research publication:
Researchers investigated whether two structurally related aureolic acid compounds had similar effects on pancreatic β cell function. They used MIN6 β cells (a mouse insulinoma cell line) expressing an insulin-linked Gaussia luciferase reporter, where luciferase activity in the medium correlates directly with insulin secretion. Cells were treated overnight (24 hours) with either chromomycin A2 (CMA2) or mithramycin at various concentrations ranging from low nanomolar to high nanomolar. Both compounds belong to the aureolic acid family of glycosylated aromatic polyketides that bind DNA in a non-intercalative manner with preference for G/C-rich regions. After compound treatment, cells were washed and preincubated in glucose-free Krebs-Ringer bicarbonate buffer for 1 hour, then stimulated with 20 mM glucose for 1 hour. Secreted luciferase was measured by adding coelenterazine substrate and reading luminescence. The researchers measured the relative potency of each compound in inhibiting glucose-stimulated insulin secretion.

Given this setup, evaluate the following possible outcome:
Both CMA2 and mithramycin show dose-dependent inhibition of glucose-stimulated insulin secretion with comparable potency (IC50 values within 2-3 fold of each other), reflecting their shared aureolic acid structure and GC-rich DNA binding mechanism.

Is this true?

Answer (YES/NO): NO